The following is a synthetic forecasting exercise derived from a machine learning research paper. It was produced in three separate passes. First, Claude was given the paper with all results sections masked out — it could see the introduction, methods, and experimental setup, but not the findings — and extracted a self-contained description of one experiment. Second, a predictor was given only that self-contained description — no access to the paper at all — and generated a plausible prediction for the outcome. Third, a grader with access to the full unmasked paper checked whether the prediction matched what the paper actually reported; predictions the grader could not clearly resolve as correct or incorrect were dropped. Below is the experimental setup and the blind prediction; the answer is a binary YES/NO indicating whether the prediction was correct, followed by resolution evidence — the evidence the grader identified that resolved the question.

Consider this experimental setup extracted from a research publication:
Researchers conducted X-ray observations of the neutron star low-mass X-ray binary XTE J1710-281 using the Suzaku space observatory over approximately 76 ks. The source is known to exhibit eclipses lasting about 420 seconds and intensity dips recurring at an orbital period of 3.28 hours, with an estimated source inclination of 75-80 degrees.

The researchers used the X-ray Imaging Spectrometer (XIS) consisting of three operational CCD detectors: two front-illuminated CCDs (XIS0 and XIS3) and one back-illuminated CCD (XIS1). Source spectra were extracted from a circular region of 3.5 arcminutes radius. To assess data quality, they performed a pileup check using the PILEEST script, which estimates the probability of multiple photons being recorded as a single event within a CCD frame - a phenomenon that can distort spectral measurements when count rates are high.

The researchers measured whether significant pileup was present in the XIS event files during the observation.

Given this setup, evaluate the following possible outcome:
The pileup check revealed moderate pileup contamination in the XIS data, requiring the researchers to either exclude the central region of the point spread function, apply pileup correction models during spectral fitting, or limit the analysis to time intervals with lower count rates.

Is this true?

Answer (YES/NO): NO